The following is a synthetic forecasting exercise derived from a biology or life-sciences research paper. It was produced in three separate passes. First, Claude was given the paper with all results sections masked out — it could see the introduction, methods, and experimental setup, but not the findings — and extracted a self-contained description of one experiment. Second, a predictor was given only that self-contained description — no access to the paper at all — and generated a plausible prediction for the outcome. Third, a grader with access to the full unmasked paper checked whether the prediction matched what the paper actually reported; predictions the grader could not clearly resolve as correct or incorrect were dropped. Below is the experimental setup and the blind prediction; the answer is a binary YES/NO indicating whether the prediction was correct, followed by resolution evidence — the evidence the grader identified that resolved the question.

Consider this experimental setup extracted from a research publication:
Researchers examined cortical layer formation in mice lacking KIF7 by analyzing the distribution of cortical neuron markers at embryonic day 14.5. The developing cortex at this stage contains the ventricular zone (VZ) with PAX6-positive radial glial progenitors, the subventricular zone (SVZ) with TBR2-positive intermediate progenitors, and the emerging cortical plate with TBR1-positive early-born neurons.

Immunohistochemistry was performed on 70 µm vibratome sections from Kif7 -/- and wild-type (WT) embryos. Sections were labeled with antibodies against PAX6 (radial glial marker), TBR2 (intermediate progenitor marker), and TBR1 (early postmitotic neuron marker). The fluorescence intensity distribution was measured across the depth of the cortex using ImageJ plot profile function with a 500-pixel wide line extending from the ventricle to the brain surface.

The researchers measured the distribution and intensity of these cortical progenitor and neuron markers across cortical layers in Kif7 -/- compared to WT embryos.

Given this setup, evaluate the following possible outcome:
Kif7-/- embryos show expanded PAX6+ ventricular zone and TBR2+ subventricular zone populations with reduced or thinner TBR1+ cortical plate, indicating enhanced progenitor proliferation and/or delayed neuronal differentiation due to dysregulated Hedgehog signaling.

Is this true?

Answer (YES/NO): NO